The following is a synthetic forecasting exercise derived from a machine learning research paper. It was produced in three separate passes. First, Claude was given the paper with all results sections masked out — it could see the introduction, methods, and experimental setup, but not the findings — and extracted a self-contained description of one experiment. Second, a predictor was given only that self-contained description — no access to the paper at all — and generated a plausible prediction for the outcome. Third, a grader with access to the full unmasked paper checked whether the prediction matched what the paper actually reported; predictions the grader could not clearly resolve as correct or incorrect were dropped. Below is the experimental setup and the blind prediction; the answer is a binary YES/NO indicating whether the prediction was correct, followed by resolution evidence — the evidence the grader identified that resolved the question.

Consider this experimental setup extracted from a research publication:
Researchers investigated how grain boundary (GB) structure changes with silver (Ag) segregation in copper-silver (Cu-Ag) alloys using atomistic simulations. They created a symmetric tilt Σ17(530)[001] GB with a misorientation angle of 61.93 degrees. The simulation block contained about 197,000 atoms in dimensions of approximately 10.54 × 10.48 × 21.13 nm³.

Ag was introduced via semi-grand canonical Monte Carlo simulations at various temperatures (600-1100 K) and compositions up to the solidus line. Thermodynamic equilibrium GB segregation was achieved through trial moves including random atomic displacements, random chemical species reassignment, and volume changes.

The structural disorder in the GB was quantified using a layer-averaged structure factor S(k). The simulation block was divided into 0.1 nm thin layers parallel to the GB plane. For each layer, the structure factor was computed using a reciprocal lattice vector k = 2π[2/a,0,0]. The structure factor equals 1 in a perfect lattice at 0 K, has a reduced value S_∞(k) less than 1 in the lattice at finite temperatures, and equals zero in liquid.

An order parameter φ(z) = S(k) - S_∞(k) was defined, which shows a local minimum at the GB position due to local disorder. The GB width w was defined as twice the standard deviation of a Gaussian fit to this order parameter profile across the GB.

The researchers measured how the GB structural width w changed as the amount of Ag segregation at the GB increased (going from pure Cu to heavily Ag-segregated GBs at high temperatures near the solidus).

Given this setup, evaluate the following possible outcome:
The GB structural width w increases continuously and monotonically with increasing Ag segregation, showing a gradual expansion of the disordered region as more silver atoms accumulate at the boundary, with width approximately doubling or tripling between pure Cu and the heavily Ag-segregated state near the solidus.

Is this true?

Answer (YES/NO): NO